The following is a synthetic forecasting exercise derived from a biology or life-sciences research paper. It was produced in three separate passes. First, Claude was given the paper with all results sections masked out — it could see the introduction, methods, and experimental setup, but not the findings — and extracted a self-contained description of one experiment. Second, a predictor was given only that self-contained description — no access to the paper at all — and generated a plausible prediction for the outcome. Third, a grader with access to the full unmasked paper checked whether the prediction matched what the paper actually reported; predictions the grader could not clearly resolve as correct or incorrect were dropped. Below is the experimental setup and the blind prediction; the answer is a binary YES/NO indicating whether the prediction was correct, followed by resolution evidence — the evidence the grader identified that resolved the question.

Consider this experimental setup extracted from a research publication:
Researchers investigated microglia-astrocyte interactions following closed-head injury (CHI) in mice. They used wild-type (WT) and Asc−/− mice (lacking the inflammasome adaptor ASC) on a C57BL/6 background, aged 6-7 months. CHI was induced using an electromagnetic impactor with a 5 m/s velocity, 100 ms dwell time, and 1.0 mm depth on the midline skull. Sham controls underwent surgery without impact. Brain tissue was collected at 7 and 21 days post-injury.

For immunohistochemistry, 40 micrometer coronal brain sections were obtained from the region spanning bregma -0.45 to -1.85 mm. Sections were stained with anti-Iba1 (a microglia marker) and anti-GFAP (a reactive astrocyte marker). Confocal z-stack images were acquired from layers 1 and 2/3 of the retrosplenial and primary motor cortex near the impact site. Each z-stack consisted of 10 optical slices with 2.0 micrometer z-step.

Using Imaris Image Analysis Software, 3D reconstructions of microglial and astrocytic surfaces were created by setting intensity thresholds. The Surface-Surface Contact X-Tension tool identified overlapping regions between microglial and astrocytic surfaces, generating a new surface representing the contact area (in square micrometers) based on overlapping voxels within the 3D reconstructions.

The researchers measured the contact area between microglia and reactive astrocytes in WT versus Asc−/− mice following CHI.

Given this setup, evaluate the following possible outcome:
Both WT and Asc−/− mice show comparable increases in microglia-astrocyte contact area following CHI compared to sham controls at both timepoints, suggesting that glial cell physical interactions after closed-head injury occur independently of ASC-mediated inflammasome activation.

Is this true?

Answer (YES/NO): NO